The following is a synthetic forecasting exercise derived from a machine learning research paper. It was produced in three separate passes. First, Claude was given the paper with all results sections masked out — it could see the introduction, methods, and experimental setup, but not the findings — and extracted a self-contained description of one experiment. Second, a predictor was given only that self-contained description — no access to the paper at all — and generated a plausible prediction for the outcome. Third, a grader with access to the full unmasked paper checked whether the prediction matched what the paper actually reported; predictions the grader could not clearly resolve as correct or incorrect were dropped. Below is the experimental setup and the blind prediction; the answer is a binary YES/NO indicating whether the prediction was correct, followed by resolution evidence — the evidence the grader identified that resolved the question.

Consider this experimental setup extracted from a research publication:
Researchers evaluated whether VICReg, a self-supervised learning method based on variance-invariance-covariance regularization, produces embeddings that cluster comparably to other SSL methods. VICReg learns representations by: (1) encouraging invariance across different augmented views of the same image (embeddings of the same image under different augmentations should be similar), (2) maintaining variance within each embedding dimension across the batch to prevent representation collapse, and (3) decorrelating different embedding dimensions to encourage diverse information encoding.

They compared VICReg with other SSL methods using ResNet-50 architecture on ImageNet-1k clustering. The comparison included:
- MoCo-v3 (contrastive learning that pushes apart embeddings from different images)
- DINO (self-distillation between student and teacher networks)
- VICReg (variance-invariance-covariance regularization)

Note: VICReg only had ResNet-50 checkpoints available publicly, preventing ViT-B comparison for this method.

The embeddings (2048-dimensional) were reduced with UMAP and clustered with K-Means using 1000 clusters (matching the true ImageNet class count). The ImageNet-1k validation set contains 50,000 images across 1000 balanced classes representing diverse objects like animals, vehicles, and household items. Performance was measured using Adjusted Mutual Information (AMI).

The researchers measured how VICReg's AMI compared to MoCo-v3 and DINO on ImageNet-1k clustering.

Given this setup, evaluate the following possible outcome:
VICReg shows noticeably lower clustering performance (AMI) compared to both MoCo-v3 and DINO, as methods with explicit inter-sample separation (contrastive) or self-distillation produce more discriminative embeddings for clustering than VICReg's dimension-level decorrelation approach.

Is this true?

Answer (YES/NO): NO